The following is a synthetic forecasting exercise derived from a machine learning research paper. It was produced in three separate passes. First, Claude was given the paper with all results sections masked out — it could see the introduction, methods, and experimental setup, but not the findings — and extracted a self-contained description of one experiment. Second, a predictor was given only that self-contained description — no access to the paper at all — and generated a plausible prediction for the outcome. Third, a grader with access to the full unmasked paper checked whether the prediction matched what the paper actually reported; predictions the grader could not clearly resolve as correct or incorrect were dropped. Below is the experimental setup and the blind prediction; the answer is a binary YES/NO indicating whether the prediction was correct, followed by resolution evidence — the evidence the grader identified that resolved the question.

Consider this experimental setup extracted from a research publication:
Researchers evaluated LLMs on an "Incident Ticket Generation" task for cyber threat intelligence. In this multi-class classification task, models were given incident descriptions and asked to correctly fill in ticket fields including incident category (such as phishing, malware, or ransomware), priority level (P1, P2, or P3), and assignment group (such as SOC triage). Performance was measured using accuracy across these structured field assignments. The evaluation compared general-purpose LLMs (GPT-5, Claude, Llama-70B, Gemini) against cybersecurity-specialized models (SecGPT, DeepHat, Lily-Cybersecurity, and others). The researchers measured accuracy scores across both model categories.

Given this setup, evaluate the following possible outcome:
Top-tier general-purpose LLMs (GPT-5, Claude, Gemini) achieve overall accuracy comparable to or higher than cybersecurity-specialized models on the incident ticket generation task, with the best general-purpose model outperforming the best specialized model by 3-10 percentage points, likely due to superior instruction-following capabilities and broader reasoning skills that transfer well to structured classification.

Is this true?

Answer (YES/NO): NO